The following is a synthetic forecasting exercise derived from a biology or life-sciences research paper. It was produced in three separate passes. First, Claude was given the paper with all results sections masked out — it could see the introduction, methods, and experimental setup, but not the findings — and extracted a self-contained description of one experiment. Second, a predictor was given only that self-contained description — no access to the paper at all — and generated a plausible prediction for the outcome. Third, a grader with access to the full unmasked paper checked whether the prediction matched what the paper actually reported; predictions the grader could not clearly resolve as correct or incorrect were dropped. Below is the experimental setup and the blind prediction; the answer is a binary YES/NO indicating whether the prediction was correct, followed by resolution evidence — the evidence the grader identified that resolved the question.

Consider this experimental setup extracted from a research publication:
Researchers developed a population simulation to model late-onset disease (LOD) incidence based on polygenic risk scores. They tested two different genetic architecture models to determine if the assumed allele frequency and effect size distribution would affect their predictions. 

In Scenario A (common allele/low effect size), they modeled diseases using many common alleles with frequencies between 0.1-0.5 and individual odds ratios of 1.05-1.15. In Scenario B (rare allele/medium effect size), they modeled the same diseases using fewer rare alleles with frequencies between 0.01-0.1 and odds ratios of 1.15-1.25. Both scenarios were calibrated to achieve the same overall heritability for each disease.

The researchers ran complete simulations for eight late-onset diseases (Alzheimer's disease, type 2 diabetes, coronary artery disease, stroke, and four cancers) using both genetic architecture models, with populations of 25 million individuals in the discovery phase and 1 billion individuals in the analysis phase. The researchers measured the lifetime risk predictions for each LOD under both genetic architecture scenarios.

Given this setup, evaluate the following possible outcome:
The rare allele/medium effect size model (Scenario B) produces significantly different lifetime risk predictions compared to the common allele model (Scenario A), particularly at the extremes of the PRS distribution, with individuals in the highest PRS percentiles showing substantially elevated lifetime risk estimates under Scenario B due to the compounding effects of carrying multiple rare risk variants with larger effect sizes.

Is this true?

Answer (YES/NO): NO